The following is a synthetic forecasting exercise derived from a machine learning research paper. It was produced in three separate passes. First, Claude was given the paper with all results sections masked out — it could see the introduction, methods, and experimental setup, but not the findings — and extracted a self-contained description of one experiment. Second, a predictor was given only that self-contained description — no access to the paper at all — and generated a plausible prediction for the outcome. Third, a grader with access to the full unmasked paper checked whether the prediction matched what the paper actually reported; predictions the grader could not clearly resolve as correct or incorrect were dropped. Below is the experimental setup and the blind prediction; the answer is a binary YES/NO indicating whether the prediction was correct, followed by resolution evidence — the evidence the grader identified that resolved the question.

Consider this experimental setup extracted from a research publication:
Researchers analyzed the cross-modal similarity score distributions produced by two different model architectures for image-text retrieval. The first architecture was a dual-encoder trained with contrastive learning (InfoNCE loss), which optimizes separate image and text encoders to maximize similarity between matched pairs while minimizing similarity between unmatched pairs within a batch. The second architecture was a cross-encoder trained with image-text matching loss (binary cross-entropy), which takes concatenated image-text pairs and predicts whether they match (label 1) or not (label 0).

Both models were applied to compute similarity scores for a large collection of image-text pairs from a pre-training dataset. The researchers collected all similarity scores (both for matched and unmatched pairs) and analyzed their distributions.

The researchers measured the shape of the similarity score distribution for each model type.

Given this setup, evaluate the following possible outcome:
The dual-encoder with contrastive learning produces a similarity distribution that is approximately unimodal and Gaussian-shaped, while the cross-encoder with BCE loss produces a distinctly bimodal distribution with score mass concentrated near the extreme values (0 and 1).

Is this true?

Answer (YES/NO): YES